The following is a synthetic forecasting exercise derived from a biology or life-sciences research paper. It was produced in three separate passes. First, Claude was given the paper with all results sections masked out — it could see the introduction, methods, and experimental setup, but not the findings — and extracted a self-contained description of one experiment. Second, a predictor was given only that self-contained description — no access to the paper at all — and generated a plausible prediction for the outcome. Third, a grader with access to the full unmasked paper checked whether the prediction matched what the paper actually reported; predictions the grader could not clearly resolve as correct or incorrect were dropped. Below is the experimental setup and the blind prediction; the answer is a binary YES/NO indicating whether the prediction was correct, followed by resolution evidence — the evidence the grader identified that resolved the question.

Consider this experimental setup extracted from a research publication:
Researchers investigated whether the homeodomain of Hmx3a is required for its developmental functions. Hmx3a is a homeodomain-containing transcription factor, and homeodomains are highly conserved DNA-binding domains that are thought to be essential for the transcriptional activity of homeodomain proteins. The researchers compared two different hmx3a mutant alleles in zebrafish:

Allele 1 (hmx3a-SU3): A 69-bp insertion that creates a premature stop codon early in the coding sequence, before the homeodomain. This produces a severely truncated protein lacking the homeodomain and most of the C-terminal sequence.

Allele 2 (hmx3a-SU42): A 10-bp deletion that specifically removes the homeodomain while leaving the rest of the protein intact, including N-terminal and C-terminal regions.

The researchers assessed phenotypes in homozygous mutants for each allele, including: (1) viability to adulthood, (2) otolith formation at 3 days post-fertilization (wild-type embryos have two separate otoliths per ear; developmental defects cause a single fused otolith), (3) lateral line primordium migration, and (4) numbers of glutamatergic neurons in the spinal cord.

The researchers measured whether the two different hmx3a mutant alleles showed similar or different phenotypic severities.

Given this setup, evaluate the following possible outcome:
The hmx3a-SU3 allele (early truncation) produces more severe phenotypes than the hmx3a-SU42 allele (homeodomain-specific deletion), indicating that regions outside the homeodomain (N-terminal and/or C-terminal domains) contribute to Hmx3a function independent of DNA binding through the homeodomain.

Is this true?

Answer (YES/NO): NO